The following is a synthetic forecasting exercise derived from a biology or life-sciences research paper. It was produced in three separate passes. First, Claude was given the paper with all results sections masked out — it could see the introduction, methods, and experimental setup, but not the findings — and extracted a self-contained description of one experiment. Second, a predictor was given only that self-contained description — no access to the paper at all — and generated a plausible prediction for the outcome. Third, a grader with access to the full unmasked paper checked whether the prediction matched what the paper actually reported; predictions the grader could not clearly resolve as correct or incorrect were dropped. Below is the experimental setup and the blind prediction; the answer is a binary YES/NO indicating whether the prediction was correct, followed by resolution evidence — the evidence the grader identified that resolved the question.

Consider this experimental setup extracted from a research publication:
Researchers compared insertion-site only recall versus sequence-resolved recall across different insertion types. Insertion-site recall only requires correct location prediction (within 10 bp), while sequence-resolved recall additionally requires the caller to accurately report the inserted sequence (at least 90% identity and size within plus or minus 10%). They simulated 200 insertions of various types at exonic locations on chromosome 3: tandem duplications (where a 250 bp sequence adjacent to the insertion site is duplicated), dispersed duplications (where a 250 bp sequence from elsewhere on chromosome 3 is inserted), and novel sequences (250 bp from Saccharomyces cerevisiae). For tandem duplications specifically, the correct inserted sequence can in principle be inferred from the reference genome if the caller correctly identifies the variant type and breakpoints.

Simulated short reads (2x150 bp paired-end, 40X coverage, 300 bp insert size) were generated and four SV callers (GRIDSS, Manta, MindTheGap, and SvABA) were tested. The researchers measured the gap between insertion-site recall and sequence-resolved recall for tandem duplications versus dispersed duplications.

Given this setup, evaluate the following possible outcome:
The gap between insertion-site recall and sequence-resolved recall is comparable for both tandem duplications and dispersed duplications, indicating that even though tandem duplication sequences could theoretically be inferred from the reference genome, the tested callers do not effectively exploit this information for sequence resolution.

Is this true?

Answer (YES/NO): NO